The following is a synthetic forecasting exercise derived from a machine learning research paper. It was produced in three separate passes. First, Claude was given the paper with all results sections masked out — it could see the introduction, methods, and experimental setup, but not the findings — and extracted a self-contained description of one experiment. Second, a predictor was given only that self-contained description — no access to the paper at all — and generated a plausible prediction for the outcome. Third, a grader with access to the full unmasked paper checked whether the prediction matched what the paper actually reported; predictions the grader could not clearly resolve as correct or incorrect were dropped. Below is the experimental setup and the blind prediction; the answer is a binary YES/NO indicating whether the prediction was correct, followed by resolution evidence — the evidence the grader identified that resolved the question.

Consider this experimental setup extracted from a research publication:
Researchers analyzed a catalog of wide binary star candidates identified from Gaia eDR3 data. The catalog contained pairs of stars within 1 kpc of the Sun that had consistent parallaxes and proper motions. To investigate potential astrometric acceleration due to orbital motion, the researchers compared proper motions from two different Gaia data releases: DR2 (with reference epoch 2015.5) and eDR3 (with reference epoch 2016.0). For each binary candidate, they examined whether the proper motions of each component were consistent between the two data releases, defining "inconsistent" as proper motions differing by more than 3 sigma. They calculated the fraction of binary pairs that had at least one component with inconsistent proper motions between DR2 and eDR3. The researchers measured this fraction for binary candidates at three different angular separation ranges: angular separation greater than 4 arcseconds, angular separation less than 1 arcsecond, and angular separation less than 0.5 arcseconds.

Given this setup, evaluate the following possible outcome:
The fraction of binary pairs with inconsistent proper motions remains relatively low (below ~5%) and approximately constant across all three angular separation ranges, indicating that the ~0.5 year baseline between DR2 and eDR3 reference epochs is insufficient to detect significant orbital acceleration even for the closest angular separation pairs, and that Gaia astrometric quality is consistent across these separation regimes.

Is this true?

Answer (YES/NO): NO